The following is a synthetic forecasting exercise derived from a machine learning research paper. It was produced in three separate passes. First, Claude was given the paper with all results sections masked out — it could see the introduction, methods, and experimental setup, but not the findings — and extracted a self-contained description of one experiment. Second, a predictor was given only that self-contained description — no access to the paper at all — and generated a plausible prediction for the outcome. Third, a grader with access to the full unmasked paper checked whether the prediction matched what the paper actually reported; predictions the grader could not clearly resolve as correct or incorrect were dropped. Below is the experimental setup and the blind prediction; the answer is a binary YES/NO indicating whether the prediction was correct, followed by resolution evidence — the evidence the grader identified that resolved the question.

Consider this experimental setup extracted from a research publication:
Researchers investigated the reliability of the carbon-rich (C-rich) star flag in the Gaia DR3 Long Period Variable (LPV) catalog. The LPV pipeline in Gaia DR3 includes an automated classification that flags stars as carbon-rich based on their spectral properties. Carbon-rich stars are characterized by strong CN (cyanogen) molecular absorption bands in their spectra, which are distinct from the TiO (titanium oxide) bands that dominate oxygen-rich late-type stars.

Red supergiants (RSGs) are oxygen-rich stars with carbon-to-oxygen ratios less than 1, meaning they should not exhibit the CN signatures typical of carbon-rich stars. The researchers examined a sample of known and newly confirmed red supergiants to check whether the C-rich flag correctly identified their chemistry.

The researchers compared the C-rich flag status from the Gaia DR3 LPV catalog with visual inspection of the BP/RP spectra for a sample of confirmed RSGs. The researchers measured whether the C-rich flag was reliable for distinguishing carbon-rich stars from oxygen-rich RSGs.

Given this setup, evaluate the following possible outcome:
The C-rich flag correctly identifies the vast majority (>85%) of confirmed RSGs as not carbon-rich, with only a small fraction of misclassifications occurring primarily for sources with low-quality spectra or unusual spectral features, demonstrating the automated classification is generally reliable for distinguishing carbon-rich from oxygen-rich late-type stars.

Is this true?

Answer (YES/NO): NO